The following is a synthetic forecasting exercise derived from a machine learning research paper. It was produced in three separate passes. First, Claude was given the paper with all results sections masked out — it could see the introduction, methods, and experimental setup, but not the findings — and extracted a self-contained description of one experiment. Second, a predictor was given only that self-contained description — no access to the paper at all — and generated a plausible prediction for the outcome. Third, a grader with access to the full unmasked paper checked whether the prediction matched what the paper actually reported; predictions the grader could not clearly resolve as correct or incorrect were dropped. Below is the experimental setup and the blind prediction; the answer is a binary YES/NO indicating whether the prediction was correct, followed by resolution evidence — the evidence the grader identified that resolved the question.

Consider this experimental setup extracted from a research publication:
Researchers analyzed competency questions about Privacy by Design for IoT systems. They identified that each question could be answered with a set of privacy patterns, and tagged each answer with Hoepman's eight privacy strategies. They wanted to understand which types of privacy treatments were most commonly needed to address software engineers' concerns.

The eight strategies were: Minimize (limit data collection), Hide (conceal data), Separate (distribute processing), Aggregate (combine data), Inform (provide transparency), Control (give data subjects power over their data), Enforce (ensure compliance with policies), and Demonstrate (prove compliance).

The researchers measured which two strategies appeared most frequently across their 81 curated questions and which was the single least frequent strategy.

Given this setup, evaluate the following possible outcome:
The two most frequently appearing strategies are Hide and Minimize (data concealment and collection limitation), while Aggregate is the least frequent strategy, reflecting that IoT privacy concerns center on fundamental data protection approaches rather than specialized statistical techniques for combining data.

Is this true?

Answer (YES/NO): NO